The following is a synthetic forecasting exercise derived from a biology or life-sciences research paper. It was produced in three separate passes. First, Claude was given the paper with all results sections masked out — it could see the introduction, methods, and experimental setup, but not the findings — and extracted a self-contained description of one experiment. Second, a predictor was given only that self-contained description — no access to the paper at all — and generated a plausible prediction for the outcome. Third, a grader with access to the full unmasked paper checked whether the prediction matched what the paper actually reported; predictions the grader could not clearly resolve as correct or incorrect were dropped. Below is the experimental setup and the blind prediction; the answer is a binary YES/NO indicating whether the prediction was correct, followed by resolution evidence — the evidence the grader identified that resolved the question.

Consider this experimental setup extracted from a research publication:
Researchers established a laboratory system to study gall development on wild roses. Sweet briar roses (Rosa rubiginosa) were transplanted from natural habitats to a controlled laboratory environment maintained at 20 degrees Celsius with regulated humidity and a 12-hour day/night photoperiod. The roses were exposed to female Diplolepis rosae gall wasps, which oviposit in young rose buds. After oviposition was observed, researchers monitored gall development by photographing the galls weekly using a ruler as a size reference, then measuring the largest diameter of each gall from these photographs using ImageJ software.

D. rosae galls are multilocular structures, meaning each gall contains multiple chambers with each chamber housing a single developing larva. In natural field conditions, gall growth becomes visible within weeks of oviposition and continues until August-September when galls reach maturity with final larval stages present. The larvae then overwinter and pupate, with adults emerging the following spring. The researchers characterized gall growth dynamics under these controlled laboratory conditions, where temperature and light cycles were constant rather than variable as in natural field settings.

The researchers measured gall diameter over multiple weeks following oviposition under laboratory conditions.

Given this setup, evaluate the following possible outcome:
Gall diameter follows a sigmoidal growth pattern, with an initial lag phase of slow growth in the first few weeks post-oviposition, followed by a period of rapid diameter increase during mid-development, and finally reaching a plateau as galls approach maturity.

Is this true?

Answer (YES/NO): NO